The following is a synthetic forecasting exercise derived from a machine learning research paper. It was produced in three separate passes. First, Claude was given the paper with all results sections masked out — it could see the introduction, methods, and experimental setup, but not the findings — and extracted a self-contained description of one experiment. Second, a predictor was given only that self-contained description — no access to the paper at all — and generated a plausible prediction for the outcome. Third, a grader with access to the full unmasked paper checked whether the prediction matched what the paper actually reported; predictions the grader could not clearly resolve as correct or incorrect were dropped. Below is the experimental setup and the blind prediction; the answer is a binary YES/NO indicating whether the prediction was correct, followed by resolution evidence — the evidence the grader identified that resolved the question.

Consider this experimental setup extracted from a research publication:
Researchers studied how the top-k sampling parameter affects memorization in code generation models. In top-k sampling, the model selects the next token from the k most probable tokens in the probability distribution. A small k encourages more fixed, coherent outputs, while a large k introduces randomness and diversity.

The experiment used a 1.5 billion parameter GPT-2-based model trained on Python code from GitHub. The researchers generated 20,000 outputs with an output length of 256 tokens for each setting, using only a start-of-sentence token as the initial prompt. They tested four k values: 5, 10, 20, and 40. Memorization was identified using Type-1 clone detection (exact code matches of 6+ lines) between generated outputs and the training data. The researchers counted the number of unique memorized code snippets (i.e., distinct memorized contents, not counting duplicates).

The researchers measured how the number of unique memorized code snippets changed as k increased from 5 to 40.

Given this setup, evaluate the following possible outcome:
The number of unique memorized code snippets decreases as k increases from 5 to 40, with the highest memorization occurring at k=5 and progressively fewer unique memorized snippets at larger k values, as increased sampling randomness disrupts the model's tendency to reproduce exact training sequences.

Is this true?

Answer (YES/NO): NO